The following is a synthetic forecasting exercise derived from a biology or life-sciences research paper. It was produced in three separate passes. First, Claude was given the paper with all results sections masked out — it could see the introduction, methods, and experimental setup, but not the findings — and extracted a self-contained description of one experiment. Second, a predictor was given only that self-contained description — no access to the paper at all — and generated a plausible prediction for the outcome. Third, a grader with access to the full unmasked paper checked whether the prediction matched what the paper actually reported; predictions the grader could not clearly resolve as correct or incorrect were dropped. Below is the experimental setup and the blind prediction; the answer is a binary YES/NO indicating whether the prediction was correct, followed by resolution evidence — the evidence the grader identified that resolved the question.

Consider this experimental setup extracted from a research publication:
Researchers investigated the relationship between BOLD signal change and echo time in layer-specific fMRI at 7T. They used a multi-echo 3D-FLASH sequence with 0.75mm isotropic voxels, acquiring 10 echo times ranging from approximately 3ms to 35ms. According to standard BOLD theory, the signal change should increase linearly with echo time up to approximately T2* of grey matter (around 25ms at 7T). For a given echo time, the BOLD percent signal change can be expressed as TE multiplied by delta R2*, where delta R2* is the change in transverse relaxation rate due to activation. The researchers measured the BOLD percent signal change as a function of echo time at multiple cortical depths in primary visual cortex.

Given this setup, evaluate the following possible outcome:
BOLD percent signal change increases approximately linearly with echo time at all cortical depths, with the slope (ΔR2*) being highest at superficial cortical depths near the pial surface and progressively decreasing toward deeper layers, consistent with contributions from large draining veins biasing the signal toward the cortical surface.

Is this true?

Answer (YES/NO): YES